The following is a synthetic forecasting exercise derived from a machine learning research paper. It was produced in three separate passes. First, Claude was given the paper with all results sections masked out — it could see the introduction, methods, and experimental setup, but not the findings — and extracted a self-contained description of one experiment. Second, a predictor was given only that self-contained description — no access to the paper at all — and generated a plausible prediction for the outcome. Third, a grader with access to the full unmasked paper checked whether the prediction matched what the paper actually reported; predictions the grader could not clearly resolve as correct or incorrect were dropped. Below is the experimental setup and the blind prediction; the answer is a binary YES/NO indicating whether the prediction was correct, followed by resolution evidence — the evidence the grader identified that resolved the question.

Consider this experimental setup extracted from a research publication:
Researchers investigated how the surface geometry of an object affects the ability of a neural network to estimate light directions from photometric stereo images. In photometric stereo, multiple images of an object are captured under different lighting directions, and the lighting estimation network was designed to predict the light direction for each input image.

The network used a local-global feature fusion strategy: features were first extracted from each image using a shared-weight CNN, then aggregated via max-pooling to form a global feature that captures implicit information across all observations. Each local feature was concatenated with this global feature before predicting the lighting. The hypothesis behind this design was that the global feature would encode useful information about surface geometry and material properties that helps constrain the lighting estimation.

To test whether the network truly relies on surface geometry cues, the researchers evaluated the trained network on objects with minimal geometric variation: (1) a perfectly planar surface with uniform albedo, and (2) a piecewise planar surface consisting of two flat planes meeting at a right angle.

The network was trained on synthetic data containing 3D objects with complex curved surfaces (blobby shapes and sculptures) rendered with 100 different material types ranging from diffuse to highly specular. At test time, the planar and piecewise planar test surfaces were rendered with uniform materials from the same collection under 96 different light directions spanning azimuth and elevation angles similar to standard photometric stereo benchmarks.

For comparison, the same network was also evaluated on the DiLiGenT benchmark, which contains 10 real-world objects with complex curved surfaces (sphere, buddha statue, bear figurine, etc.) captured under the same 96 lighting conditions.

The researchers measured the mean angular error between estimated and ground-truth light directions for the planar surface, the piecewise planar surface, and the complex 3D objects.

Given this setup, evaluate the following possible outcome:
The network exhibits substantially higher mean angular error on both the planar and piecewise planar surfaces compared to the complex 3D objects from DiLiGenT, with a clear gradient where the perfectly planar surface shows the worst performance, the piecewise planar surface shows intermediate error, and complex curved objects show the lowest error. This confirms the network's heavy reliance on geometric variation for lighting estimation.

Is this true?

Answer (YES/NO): NO